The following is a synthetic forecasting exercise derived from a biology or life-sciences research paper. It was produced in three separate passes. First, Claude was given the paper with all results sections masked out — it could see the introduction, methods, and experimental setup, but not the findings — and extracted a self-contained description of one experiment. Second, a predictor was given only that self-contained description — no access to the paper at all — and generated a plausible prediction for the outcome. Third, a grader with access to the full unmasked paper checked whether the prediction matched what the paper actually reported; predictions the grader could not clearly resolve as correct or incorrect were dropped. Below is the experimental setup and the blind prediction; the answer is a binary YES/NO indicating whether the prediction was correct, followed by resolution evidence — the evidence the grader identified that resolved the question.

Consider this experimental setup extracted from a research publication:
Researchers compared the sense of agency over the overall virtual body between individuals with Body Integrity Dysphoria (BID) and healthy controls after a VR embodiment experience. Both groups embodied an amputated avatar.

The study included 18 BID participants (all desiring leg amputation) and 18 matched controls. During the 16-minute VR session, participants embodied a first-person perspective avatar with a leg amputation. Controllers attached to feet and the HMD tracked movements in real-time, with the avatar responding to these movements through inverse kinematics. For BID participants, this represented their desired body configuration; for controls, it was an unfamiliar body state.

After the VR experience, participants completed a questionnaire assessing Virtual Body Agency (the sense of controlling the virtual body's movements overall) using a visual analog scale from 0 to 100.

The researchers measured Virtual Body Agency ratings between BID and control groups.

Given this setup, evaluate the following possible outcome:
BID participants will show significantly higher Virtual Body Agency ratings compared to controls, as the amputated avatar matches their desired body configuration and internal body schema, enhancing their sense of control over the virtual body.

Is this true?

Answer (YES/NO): NO